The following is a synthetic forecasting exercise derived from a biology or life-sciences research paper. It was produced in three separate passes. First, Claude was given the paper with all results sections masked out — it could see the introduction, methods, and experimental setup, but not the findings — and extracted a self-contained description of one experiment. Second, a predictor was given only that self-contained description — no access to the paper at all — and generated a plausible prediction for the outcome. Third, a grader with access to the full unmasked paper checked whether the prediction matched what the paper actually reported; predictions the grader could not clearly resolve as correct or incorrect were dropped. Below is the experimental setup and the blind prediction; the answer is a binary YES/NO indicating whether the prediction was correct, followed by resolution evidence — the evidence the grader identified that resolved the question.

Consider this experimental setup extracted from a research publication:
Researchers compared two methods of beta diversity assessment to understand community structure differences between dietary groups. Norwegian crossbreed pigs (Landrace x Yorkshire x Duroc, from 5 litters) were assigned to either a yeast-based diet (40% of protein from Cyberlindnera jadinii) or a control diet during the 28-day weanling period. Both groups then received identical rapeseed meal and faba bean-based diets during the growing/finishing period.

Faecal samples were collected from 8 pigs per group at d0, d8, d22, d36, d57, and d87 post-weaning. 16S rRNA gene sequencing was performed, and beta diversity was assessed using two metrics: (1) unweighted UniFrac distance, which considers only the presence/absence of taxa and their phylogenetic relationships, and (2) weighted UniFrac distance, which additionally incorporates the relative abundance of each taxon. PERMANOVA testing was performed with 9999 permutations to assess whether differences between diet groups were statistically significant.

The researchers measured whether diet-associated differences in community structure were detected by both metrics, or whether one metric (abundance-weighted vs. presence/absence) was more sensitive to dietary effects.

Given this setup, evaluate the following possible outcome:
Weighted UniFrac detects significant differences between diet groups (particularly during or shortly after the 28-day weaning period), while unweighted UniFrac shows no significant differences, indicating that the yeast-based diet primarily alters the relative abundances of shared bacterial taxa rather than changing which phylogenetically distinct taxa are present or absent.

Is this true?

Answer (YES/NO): NO